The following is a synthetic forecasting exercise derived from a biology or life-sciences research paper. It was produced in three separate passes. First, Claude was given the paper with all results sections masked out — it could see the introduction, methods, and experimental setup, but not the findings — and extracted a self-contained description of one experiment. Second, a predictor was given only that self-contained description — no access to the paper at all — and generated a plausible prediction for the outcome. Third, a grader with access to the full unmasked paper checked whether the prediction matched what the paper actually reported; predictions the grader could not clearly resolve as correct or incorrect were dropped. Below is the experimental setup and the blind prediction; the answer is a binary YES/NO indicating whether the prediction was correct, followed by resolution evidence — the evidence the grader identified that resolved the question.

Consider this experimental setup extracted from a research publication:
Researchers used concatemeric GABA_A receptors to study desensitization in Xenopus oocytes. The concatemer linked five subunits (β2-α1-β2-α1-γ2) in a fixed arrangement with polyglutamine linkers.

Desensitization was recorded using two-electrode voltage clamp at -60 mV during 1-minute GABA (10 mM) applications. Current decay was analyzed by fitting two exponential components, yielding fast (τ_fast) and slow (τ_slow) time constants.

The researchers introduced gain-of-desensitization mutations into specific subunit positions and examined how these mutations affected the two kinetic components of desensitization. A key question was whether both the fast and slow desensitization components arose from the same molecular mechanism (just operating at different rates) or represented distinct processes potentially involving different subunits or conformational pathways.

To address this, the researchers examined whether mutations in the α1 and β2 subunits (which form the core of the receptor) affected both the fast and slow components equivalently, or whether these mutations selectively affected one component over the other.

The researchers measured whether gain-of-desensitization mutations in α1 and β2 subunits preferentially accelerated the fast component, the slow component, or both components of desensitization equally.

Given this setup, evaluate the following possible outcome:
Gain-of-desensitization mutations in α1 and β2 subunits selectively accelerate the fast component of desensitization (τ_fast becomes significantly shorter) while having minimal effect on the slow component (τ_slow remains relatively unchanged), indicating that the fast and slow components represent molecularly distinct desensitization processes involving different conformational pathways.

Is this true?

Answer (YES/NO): NO